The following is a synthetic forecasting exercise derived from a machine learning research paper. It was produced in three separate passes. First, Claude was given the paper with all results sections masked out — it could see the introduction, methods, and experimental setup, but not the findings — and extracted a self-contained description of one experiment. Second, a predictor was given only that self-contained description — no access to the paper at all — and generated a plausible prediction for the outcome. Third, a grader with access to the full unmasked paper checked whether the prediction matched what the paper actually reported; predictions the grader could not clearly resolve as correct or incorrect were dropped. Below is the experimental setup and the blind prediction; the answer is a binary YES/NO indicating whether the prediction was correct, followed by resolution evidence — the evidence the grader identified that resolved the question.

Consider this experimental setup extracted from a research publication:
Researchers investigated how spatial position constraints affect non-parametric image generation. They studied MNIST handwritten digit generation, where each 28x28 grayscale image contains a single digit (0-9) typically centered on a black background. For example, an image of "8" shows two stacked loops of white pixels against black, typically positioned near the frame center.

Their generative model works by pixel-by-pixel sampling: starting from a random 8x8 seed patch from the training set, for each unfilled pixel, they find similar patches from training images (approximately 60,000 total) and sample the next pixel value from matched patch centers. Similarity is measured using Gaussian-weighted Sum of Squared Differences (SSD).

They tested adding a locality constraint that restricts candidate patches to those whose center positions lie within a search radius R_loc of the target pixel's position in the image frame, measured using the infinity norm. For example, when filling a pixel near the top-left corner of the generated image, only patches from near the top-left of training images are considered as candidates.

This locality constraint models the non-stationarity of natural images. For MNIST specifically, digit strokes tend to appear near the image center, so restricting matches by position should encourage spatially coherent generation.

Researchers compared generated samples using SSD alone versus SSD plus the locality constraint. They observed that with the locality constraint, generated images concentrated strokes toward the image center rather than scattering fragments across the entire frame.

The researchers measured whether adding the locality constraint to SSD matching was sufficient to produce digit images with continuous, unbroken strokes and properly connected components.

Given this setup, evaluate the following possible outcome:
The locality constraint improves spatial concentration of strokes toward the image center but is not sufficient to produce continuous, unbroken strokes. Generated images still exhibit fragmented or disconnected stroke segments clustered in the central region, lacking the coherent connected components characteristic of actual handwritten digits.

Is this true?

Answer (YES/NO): YES